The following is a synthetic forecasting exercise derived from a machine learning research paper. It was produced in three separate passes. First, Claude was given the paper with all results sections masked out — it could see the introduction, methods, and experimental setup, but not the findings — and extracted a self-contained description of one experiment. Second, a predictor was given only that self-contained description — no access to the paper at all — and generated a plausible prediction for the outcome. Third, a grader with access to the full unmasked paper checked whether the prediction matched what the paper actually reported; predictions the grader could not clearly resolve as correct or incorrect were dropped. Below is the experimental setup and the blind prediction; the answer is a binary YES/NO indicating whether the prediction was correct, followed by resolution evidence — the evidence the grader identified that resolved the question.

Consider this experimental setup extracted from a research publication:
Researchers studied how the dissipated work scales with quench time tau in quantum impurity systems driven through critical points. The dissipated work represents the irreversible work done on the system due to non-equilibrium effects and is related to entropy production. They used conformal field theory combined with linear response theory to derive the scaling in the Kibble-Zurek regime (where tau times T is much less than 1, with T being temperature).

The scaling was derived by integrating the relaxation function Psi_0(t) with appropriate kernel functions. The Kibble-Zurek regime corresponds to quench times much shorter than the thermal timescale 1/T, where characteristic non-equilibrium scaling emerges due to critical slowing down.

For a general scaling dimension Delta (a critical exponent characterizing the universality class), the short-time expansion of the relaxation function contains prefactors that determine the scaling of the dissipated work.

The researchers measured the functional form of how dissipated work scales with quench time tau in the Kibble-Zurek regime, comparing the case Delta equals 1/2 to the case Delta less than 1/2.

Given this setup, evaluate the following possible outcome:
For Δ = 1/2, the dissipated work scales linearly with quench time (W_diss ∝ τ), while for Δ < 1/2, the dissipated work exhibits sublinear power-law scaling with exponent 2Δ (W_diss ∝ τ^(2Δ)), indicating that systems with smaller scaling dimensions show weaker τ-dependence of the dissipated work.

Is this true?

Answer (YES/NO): NO